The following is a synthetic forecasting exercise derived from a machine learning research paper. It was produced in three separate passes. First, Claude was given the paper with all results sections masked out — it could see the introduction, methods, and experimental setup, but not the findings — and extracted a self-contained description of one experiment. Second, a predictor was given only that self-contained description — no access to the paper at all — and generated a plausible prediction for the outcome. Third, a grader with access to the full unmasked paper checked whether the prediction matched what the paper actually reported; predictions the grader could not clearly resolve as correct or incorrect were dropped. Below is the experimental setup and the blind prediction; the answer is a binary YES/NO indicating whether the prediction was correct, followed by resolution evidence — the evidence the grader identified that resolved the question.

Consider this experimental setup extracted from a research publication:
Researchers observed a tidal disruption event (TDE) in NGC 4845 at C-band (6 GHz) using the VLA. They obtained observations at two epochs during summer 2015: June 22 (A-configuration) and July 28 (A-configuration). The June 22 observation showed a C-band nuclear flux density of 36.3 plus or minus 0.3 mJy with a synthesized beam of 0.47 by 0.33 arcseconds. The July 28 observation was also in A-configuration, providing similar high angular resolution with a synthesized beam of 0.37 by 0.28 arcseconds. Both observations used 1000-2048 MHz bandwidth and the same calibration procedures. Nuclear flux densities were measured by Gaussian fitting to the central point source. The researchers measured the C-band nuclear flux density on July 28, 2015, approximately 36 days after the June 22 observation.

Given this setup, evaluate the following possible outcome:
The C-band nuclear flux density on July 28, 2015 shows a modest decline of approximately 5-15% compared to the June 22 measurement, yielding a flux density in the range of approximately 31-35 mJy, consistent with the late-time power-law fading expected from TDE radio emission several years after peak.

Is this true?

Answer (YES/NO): NO